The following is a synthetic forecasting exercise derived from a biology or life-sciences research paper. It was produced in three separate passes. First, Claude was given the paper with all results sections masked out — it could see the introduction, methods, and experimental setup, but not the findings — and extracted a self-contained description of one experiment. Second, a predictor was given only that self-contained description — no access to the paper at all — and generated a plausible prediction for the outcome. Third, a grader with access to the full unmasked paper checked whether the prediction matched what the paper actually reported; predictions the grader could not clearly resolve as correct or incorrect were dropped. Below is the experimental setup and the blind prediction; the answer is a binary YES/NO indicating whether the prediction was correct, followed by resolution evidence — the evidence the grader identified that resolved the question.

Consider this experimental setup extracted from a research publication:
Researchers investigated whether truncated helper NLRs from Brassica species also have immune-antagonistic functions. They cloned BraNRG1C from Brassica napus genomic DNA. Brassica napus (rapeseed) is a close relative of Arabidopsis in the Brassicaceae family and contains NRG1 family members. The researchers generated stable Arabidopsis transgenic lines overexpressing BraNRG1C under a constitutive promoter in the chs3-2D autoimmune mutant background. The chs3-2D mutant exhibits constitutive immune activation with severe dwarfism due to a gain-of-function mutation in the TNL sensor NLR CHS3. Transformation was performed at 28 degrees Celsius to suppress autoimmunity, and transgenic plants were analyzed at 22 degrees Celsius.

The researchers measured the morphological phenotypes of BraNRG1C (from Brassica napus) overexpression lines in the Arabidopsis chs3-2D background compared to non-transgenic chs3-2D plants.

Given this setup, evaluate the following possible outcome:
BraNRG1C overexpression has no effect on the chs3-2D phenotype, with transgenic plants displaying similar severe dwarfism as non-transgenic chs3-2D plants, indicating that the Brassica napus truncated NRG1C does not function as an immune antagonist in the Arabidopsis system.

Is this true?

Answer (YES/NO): NO